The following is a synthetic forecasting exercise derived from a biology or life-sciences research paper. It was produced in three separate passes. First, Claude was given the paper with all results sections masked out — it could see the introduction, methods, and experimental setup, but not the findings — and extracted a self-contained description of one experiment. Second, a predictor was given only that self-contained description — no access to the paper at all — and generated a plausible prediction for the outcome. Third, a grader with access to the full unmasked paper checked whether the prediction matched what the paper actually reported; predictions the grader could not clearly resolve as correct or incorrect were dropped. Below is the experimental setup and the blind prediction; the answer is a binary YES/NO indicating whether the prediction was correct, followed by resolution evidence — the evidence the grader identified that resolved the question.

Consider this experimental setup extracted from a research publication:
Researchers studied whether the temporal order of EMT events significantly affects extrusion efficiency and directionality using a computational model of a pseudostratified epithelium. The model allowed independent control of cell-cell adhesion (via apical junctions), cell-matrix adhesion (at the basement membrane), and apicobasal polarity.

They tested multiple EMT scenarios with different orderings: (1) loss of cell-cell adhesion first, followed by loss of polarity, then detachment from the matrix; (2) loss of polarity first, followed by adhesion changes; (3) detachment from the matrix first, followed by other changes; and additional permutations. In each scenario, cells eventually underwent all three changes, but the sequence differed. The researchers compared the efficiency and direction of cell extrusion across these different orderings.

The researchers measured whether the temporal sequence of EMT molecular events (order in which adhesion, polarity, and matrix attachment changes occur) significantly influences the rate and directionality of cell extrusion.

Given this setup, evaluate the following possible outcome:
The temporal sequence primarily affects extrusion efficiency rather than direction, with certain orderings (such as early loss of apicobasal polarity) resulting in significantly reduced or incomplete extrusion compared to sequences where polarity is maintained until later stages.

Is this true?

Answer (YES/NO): NO